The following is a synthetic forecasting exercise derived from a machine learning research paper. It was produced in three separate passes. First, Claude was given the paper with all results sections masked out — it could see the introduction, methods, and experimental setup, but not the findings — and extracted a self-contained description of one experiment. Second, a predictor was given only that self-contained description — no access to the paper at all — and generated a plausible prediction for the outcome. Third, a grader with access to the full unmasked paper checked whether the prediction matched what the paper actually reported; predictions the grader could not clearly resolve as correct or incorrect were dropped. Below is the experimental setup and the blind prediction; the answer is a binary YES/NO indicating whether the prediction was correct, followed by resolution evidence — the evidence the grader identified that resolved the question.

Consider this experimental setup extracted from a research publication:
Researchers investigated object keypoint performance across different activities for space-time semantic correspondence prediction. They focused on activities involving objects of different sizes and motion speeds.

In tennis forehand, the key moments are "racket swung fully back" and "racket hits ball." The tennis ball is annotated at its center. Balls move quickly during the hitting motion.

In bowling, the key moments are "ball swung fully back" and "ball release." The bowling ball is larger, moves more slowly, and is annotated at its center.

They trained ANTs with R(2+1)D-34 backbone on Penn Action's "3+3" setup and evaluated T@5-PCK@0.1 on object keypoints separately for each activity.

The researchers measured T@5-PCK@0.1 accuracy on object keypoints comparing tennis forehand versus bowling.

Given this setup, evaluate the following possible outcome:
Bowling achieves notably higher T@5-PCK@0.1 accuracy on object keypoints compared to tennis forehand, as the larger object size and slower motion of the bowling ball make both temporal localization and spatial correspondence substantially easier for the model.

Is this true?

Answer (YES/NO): YES